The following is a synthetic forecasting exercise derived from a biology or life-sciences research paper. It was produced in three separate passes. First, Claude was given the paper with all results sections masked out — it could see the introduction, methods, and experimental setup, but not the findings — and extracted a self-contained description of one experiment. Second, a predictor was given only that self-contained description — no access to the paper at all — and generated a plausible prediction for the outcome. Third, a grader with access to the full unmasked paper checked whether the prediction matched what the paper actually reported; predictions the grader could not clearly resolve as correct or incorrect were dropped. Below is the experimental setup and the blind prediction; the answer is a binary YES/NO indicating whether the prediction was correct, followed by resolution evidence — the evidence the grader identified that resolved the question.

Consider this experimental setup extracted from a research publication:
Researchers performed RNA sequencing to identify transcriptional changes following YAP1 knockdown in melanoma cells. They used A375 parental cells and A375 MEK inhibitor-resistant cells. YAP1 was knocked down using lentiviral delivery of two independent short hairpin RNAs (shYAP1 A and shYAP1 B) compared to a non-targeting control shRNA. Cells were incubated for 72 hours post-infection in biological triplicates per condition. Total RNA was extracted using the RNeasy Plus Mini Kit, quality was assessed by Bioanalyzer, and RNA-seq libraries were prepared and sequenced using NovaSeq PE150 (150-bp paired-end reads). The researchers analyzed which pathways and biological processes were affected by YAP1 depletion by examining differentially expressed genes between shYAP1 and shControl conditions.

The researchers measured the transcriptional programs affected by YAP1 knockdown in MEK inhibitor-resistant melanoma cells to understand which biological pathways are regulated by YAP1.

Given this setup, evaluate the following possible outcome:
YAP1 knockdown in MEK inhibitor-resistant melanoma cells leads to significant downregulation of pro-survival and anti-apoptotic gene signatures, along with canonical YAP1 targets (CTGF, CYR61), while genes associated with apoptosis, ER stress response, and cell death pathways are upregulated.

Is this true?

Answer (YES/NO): NO